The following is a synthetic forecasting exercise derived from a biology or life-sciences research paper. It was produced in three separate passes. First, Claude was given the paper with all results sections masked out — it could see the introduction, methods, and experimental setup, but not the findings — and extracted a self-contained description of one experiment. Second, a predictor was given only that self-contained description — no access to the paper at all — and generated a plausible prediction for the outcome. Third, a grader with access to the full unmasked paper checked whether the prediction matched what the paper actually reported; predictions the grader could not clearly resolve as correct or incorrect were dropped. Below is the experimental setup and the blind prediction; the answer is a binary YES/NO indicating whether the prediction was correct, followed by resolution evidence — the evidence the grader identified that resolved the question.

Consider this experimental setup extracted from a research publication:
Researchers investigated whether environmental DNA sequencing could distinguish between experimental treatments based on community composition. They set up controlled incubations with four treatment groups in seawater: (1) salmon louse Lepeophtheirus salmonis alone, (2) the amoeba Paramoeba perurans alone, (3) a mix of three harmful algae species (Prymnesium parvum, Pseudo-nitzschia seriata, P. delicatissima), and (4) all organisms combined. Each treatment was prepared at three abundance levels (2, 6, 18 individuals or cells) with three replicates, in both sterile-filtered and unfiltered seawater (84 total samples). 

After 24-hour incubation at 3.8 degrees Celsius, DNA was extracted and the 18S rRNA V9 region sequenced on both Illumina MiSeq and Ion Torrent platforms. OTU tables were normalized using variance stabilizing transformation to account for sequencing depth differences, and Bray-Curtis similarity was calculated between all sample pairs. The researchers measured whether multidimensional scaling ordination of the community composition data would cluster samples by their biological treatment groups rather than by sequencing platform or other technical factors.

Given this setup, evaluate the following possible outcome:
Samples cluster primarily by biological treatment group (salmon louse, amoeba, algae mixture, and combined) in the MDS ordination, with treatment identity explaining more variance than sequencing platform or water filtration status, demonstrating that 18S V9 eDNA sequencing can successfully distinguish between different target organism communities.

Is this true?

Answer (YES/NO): NO